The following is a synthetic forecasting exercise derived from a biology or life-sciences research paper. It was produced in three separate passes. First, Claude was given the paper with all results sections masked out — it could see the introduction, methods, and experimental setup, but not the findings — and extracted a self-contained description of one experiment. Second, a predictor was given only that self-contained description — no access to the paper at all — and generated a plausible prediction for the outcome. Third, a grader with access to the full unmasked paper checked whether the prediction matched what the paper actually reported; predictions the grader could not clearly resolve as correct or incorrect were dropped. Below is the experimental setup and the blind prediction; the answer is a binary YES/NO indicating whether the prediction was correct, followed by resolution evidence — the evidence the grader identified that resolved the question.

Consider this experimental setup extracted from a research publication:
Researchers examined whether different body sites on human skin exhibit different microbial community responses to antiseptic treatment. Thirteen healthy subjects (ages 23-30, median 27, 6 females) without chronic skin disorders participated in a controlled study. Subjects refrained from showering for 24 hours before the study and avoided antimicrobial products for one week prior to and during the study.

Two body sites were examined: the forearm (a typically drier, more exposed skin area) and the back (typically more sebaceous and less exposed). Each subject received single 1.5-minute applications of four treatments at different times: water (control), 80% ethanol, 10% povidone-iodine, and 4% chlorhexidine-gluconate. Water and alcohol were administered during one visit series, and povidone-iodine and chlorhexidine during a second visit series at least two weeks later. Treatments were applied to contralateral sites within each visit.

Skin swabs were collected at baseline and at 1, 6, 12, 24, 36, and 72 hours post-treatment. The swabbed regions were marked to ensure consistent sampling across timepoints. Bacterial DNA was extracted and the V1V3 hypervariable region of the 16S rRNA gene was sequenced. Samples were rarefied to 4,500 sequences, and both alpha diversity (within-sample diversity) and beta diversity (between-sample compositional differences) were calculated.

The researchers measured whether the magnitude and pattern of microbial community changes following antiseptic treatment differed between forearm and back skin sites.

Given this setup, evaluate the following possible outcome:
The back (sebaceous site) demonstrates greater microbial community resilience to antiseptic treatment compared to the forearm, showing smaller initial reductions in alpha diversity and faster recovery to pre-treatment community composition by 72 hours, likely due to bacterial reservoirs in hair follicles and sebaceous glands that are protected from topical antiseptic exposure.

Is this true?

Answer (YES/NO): YES